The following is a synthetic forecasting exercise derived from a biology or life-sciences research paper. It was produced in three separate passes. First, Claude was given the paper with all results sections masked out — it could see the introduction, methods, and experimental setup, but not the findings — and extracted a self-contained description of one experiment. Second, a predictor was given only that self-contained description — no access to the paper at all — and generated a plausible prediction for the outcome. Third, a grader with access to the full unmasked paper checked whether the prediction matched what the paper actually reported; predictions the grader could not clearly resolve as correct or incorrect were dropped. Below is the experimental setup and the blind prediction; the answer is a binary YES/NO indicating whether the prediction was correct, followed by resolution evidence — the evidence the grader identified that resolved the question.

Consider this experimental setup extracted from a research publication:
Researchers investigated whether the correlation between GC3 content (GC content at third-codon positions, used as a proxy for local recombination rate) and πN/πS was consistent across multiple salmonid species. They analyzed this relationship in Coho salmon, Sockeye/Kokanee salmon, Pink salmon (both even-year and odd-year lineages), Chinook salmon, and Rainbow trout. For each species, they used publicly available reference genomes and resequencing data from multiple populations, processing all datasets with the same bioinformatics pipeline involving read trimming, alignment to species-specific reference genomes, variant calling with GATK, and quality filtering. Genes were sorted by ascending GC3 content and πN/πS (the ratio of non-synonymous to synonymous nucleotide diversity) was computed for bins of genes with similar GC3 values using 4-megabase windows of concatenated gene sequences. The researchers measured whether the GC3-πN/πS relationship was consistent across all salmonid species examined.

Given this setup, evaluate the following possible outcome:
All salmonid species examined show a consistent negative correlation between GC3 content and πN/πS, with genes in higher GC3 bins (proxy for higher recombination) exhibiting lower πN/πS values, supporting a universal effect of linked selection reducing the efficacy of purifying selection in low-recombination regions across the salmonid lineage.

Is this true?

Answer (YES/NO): YES